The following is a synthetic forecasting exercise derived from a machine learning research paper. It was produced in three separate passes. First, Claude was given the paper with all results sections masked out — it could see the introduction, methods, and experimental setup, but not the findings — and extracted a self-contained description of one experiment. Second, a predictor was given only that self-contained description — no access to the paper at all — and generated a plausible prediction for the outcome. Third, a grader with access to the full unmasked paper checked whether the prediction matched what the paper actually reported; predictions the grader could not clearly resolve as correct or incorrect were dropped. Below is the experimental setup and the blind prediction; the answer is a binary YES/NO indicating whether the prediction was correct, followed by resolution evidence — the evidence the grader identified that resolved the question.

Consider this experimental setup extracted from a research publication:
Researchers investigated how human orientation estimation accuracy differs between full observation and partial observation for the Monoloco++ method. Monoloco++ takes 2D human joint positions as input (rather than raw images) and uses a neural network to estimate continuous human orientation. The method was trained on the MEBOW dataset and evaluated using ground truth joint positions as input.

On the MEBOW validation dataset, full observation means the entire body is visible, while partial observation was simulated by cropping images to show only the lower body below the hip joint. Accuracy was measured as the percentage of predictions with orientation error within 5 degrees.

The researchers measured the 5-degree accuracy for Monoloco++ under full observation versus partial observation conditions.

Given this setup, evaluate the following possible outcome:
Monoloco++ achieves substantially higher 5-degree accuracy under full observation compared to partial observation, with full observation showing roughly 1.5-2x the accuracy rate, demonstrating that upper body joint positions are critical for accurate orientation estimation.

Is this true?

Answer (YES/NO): NO